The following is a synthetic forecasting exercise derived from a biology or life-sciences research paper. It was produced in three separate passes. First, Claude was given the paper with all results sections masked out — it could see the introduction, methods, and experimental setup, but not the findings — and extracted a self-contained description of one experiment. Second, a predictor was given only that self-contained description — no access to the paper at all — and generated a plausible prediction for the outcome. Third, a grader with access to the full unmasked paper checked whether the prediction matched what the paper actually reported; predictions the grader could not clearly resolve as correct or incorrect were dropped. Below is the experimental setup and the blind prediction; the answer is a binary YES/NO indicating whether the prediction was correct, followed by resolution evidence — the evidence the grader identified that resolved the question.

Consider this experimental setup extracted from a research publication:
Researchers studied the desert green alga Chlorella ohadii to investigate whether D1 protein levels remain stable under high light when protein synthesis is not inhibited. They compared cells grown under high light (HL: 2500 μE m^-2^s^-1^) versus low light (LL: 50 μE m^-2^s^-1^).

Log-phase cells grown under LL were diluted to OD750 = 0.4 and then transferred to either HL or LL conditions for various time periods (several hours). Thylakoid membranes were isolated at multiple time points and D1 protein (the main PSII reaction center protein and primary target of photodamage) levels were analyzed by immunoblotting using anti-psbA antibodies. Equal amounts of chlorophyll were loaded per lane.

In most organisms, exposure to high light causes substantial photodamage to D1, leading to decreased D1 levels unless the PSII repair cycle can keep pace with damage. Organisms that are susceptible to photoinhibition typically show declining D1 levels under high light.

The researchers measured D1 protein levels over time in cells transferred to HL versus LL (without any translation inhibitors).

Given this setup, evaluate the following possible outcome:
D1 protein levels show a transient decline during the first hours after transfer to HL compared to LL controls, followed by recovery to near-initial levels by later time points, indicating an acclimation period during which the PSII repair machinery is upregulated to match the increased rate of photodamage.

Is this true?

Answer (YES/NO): NO